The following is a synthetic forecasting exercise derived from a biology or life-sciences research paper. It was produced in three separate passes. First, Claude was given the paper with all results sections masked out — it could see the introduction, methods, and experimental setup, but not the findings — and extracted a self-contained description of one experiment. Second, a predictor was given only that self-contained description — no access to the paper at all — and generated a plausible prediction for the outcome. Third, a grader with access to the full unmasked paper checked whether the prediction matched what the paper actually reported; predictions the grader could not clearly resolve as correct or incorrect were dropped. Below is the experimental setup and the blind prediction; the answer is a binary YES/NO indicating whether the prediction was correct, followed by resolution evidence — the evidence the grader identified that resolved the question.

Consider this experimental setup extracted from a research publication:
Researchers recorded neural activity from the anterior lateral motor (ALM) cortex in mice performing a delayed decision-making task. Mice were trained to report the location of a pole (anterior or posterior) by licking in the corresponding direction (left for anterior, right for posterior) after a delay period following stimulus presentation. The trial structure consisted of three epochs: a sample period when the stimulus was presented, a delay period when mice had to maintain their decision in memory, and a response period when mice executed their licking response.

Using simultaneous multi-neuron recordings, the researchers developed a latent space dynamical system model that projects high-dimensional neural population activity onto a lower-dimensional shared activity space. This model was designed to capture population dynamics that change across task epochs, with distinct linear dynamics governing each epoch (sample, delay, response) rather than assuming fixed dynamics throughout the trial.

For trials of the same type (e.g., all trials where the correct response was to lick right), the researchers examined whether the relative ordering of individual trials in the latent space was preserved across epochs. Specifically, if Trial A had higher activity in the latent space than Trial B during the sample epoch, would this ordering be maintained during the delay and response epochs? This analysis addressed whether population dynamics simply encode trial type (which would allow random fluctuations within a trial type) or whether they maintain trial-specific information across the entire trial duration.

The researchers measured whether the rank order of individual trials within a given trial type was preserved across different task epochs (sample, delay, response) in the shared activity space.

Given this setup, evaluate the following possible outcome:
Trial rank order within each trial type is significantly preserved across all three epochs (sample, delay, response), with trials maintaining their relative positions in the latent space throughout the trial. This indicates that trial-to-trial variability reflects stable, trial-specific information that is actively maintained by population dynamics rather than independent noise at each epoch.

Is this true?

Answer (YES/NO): YES